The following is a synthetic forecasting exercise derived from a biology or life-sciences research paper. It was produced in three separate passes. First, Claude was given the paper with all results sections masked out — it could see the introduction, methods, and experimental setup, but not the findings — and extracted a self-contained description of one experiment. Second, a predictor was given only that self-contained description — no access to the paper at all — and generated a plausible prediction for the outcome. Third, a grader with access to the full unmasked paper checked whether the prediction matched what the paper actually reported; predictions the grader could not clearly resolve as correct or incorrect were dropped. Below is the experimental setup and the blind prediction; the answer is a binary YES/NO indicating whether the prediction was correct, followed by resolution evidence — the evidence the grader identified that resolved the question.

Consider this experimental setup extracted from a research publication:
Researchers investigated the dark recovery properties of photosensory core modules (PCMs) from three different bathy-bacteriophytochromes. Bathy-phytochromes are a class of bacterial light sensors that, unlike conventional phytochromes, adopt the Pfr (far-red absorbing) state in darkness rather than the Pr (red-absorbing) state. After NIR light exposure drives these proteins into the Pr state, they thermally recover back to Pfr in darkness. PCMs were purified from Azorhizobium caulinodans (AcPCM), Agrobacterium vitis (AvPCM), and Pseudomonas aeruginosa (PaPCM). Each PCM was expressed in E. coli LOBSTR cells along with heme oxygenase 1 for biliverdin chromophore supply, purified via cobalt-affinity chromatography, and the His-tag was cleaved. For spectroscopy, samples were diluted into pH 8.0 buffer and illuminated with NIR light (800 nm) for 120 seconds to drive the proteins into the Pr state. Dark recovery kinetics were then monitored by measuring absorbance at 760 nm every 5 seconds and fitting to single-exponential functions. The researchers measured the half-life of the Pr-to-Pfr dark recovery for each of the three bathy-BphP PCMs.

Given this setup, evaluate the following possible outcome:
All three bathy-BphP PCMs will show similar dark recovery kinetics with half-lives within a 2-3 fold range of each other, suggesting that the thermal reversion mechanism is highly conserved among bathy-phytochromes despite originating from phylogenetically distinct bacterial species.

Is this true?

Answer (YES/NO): NO